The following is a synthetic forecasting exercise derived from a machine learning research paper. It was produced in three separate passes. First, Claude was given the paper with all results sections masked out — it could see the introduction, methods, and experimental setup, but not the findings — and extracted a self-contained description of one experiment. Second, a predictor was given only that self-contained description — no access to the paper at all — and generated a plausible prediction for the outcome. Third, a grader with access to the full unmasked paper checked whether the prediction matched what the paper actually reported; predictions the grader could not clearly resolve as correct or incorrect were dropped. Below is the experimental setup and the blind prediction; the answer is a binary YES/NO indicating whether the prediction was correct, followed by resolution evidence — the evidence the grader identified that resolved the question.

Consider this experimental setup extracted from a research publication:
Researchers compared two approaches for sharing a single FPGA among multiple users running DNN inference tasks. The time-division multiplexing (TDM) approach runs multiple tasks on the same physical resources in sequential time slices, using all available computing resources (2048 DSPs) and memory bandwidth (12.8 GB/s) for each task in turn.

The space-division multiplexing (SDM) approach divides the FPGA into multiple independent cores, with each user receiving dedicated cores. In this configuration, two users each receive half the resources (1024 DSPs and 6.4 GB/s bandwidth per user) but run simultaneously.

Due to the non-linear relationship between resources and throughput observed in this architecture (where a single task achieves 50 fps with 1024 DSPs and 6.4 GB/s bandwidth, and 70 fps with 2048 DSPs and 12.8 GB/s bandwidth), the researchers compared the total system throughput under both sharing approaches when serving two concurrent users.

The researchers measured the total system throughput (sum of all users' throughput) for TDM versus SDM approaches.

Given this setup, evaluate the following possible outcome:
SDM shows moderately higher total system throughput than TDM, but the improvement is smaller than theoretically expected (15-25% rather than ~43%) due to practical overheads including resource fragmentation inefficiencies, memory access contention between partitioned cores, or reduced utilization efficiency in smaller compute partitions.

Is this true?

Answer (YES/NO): NO